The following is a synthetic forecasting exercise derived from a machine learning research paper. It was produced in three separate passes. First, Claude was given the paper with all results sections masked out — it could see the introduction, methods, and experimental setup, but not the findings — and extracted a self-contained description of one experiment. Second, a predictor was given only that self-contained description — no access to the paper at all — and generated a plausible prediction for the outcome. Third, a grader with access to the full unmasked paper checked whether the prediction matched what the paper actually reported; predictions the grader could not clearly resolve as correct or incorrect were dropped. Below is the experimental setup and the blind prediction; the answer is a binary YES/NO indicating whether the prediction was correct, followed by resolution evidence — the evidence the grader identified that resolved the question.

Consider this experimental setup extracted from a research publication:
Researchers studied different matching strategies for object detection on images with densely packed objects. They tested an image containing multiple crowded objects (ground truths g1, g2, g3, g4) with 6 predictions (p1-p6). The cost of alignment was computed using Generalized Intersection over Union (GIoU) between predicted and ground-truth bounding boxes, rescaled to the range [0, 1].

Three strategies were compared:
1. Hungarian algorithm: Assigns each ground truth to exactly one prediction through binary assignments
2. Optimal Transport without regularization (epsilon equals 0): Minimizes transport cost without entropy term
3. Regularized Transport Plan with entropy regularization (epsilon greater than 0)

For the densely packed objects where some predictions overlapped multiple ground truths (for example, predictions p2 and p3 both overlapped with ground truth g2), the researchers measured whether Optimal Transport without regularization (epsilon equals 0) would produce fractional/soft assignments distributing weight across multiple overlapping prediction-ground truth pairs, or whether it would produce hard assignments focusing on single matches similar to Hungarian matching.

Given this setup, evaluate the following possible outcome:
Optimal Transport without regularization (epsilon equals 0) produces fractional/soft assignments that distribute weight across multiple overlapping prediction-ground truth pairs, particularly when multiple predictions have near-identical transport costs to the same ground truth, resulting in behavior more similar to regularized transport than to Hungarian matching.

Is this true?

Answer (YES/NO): NO